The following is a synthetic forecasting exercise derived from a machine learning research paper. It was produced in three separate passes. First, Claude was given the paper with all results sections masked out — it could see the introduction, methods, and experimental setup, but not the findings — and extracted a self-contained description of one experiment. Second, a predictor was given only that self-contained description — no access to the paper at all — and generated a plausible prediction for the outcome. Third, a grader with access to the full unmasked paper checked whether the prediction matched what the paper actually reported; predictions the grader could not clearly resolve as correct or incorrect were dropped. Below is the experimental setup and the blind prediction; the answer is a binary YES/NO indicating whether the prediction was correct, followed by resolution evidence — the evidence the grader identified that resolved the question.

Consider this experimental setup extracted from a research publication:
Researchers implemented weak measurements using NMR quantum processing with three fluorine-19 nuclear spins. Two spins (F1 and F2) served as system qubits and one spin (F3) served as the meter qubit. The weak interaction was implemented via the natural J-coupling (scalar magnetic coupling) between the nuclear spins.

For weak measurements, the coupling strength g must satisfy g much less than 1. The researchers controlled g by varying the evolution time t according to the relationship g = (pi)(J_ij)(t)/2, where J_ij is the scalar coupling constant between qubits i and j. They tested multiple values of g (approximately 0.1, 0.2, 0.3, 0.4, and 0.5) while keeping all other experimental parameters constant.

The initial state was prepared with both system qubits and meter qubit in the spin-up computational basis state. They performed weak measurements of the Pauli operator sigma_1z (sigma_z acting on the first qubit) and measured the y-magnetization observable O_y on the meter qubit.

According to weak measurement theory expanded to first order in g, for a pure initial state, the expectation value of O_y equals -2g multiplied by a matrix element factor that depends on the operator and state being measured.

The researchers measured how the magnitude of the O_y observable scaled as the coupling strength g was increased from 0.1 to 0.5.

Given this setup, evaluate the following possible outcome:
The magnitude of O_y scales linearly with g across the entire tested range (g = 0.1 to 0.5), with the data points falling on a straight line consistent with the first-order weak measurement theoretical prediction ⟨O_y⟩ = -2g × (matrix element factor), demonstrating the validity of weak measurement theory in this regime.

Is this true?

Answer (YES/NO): NO